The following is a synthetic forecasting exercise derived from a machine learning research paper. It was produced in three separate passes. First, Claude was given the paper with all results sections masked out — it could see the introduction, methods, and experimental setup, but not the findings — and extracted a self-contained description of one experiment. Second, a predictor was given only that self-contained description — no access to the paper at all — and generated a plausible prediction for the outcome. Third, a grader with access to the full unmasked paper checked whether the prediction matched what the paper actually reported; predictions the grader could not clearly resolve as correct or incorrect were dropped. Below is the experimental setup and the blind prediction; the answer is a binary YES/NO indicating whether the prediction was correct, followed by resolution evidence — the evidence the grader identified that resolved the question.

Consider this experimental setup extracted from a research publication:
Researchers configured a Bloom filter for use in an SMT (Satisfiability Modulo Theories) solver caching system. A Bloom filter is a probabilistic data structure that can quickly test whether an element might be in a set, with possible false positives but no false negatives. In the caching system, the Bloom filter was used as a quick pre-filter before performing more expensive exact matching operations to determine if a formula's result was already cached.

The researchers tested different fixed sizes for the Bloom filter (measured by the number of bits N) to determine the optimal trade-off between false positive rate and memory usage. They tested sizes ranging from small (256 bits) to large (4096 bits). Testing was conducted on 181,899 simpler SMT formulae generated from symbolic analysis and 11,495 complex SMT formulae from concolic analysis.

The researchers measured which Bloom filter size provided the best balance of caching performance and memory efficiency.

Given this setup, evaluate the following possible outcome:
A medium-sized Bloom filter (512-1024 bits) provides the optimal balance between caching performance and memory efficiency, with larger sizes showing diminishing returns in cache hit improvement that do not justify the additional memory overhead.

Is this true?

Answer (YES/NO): YES